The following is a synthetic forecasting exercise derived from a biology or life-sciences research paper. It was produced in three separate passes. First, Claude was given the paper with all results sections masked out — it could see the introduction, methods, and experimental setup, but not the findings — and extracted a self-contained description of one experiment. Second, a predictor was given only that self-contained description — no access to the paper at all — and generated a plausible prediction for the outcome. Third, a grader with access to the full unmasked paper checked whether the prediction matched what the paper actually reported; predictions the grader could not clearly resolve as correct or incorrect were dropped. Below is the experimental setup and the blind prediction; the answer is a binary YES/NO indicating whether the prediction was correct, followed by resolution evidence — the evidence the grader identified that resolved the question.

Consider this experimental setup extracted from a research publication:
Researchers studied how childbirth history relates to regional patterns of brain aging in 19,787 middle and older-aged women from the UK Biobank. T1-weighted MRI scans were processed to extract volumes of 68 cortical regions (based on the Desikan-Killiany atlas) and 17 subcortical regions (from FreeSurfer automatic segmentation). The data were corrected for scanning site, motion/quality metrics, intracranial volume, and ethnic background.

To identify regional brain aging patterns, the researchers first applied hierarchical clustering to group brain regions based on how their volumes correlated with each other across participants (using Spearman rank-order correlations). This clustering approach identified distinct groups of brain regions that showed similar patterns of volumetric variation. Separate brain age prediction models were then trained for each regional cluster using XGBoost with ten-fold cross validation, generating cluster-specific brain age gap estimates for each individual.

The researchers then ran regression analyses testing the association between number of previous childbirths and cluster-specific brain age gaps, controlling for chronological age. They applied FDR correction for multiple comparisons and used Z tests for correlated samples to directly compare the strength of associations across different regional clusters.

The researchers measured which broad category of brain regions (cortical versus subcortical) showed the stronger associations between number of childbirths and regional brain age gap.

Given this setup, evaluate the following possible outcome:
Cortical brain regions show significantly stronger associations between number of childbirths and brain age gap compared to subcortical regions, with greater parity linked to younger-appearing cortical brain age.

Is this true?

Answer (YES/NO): NO